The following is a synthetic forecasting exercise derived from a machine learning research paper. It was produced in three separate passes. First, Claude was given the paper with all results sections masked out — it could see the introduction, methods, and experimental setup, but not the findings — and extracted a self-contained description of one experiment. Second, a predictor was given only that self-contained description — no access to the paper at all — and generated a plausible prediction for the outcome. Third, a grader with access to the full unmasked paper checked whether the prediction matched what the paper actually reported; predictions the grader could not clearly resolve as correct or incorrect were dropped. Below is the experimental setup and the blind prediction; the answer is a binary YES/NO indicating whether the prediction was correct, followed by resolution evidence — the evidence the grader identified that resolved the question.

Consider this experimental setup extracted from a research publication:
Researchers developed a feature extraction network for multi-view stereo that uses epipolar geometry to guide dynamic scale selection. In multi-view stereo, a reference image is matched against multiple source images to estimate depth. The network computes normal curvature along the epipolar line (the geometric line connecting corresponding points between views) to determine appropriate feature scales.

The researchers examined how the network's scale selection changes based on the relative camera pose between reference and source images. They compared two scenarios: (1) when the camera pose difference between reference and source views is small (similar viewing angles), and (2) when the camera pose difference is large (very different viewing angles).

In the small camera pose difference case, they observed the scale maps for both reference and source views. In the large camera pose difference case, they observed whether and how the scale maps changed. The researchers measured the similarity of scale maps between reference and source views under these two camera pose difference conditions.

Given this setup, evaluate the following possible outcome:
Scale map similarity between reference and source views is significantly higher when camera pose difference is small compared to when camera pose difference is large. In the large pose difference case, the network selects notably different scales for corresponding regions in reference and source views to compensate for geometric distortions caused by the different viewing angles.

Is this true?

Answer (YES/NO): YES